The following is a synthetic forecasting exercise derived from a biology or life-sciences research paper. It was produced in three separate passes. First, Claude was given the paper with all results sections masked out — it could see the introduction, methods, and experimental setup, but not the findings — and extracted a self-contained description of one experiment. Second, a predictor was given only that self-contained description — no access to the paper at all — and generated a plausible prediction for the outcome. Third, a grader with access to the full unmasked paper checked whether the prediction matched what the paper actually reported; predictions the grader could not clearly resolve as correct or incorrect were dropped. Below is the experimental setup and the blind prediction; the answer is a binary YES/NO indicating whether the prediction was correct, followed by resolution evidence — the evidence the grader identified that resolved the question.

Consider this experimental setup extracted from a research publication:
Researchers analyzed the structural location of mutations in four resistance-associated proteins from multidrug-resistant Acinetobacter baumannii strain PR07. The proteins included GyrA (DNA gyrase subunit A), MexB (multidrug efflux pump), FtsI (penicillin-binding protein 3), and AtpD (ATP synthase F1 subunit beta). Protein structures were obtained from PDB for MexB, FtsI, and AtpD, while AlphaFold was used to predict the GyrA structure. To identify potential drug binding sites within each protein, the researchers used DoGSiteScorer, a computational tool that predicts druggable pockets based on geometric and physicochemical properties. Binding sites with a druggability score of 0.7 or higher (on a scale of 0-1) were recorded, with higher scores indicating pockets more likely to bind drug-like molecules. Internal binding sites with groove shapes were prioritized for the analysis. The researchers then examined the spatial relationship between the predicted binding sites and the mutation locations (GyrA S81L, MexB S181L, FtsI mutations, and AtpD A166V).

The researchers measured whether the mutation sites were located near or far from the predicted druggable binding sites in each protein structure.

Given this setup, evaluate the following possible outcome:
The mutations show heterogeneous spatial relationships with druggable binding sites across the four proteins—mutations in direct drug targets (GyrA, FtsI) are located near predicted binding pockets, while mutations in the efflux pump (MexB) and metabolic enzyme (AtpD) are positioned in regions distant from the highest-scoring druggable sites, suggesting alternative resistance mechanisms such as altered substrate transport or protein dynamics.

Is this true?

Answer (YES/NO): NO